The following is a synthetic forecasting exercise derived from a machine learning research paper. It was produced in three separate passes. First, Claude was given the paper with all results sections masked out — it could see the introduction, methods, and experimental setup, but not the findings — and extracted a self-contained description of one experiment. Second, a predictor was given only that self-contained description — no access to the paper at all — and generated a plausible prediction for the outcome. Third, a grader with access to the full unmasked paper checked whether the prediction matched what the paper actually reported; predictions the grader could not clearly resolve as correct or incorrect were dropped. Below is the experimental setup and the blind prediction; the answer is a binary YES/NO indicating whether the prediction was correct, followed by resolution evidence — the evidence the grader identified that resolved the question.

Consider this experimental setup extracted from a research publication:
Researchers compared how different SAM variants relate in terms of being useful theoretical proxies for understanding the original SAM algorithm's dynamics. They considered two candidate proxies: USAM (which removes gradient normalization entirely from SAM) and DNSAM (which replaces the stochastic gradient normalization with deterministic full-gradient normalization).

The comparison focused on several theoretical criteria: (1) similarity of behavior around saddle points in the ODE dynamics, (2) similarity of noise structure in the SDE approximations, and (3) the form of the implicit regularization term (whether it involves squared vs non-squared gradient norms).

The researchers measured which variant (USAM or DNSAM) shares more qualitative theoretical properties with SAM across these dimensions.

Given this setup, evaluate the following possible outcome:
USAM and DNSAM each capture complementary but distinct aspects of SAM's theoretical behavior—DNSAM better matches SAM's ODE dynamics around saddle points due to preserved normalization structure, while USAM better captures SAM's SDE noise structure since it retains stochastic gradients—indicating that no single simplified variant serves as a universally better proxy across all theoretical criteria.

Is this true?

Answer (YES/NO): NO